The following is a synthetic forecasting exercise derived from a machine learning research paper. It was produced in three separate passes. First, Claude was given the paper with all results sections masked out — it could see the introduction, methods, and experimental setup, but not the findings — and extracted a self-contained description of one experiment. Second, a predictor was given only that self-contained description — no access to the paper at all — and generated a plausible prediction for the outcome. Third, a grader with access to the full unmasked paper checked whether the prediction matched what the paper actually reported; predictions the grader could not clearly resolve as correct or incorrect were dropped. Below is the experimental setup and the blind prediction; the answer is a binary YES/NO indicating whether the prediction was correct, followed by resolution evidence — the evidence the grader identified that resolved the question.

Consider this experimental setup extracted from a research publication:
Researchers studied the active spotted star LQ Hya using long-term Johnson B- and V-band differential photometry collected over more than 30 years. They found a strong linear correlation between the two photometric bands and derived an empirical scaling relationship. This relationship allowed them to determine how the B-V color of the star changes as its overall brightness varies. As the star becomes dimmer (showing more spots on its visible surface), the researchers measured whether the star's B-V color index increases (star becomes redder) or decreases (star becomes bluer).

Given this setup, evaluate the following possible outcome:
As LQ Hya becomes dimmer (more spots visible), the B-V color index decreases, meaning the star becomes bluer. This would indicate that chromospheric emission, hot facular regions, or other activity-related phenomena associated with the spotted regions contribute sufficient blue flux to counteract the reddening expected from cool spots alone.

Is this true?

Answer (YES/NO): NO